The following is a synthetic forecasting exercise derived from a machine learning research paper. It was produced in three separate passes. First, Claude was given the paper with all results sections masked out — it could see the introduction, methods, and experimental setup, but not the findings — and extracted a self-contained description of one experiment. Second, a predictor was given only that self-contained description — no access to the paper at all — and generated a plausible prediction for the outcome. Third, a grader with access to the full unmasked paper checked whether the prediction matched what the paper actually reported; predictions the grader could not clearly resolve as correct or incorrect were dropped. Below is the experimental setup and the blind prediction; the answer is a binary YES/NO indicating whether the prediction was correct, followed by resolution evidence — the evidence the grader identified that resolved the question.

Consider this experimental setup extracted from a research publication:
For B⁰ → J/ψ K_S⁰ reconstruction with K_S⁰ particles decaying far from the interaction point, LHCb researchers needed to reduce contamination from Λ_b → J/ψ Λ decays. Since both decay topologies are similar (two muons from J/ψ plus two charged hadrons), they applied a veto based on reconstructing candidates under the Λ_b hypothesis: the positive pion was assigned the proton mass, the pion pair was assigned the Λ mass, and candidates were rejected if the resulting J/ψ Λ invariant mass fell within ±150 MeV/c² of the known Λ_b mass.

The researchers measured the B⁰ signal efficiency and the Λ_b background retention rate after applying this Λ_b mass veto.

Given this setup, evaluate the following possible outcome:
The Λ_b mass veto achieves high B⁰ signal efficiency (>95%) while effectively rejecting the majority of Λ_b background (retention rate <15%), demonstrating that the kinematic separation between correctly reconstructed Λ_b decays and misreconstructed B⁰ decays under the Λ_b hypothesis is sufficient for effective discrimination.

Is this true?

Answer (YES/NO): NO